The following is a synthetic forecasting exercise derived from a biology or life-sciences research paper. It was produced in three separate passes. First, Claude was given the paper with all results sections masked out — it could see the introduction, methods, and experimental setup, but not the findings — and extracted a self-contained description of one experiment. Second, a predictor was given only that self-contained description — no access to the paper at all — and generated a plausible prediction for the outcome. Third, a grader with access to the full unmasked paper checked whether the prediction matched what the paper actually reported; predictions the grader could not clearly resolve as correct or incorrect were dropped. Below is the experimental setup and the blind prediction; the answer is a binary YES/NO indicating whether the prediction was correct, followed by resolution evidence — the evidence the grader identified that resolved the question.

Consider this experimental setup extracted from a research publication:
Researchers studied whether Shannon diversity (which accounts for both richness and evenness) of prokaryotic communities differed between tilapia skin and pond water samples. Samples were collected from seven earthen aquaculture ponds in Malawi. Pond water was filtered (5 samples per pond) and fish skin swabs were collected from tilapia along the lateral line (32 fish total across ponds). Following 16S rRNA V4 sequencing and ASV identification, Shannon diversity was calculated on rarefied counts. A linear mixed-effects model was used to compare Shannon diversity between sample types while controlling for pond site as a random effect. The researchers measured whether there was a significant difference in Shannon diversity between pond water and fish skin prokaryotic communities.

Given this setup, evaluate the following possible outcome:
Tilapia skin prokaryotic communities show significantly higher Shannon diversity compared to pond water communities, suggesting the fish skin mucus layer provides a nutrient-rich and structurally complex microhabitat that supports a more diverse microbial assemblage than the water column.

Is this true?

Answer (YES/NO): NO